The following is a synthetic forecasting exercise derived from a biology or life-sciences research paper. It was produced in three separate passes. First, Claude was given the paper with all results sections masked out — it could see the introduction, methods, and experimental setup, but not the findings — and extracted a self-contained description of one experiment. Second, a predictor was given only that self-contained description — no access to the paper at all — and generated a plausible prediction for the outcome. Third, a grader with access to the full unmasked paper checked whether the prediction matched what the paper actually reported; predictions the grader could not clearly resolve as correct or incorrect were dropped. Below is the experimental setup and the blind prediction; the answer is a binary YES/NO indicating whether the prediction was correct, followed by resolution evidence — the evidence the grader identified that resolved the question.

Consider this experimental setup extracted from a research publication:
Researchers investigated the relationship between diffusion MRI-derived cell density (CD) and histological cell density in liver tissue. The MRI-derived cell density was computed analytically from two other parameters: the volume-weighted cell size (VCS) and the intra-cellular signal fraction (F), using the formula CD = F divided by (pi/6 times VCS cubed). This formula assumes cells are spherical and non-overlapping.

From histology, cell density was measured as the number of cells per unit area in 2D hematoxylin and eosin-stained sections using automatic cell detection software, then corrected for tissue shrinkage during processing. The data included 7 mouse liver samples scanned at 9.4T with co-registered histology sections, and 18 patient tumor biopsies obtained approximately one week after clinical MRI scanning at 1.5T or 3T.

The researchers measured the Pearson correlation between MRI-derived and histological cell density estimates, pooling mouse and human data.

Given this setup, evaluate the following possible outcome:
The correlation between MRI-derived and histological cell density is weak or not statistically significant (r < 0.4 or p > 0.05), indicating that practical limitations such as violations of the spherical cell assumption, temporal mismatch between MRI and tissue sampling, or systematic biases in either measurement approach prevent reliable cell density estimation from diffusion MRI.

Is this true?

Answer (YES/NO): NO